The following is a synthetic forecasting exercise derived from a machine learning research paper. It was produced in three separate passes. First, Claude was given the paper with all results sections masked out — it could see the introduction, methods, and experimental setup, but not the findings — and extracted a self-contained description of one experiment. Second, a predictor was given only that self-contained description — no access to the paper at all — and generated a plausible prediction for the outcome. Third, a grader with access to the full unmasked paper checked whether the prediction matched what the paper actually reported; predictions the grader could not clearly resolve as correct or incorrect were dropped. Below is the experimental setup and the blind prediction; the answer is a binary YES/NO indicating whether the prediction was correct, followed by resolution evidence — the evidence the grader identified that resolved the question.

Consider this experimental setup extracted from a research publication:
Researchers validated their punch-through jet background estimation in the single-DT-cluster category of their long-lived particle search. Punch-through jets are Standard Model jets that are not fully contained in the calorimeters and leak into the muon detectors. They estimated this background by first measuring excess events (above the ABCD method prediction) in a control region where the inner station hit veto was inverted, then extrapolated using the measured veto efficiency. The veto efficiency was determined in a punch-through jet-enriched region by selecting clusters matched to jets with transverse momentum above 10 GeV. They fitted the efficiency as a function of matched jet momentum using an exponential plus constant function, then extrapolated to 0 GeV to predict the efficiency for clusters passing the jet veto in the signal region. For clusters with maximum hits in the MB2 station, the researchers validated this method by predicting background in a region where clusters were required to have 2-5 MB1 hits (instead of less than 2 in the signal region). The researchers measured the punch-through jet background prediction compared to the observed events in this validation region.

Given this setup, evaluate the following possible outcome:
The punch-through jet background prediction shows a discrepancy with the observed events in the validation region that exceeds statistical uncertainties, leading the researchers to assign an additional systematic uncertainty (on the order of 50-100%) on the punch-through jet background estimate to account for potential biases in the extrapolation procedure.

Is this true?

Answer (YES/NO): NO